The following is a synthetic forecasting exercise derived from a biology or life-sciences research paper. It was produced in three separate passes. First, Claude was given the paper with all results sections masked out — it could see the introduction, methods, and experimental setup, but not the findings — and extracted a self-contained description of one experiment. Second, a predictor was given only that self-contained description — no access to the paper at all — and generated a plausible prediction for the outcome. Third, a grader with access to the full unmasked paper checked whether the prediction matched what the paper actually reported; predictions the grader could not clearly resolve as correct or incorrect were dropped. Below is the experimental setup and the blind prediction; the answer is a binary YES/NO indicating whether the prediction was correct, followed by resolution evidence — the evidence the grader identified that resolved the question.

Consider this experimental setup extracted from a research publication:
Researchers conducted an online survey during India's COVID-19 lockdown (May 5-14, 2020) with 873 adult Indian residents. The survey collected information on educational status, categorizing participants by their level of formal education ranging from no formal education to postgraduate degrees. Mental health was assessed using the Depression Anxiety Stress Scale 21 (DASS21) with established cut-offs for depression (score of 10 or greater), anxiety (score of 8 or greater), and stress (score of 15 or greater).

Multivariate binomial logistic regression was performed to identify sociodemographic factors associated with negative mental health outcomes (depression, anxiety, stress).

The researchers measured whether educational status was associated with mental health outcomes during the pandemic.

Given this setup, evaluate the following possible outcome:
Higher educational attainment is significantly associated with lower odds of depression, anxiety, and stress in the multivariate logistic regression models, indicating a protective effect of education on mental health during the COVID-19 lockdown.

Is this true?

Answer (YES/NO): NO